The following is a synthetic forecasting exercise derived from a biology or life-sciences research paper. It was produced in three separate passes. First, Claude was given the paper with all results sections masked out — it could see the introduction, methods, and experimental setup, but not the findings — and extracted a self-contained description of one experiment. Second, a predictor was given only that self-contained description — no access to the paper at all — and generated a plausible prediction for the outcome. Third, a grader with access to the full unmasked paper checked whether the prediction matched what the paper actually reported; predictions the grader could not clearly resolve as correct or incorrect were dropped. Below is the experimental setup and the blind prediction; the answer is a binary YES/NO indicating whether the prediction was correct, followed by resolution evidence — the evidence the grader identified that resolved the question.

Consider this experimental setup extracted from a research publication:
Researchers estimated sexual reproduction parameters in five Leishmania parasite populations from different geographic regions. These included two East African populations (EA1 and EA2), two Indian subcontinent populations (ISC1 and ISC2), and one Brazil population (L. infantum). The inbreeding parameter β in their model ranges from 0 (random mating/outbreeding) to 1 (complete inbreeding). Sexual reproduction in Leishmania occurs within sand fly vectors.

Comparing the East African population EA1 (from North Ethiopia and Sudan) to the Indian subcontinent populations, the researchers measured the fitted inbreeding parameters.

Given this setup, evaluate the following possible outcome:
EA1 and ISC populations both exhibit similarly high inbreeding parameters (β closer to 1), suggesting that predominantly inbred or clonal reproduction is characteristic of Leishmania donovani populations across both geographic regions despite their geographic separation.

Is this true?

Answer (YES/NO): NO